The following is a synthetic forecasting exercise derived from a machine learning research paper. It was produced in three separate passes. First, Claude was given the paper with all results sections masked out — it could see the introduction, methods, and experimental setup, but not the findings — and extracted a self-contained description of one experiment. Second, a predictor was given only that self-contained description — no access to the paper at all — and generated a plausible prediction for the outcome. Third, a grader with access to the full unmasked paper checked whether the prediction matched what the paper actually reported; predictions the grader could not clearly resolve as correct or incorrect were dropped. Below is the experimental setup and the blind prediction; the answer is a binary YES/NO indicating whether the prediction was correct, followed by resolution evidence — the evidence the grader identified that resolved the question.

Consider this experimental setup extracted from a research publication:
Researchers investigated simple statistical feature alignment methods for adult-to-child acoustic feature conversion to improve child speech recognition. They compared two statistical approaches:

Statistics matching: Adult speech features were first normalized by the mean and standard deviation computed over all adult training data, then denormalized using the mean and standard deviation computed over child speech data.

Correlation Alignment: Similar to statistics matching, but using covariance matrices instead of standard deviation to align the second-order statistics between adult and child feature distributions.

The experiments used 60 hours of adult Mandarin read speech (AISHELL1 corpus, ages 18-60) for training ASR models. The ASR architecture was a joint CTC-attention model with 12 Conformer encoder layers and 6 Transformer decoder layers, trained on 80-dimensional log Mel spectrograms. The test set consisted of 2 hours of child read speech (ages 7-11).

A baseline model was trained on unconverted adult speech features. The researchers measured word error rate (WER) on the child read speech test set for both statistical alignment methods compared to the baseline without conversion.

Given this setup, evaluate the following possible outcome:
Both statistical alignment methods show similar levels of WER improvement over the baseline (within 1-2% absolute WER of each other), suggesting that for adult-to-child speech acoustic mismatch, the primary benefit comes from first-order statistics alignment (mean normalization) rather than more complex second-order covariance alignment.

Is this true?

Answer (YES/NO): NO